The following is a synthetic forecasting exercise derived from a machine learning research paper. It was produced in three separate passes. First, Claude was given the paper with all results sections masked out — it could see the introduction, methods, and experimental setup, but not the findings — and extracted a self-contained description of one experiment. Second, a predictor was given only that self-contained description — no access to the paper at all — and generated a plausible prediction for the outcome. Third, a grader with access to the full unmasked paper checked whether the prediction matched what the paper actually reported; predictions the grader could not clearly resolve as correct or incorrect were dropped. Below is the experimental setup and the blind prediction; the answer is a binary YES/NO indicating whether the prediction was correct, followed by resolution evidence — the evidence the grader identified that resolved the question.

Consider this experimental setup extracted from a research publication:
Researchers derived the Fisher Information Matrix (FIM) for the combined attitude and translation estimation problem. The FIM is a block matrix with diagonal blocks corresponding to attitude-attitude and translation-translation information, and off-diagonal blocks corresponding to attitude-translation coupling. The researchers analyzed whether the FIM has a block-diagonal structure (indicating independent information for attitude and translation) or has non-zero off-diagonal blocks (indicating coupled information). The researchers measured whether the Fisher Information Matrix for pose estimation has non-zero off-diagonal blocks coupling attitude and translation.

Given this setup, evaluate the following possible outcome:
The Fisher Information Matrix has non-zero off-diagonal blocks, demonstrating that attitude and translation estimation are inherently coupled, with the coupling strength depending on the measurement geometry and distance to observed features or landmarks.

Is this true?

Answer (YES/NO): YES